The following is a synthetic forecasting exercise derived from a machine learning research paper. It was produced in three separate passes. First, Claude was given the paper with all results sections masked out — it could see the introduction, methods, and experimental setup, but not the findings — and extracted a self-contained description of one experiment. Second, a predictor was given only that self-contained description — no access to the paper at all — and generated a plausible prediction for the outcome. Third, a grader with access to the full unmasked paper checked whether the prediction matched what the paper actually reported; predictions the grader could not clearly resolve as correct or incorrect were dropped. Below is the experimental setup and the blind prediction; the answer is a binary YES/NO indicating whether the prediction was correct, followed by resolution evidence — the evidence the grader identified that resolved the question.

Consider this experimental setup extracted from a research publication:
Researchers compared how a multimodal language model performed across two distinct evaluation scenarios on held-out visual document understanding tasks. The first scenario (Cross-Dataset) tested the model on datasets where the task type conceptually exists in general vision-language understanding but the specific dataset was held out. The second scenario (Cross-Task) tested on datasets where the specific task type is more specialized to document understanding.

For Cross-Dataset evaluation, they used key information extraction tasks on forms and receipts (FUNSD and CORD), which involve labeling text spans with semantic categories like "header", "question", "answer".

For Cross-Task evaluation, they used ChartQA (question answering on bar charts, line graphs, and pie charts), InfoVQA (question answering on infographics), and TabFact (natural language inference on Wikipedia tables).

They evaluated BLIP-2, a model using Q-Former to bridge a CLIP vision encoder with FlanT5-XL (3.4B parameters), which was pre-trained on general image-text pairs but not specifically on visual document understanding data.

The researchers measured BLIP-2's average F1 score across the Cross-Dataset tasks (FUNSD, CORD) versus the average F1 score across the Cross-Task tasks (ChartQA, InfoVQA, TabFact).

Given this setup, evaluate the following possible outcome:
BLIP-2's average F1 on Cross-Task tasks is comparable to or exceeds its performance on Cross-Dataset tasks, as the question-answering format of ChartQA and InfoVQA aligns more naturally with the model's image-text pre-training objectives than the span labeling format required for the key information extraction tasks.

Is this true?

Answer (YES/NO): YES